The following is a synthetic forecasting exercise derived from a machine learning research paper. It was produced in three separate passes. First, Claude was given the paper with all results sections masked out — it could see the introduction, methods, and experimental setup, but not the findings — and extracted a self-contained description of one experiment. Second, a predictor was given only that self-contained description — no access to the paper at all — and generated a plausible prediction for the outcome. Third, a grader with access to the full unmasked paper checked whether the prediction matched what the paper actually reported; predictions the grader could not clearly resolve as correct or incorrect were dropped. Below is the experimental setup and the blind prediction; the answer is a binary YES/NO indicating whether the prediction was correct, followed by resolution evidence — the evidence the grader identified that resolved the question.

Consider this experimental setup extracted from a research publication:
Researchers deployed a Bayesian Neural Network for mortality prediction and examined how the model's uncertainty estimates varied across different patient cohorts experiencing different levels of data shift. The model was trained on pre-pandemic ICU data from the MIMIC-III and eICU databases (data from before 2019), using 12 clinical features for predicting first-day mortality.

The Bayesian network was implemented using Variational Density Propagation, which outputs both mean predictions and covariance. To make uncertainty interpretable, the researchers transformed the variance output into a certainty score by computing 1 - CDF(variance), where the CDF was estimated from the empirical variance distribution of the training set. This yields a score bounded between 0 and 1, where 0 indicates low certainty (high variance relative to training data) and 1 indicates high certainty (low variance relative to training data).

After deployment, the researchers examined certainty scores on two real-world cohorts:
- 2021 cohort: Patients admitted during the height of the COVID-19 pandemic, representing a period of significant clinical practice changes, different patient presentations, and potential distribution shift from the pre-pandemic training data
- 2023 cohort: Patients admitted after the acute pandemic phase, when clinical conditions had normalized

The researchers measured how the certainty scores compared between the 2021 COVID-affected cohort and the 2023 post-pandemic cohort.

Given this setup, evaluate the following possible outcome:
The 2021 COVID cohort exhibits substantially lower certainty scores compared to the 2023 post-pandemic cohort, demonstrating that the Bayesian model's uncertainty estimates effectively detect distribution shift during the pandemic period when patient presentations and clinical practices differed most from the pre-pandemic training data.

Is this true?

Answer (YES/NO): YES